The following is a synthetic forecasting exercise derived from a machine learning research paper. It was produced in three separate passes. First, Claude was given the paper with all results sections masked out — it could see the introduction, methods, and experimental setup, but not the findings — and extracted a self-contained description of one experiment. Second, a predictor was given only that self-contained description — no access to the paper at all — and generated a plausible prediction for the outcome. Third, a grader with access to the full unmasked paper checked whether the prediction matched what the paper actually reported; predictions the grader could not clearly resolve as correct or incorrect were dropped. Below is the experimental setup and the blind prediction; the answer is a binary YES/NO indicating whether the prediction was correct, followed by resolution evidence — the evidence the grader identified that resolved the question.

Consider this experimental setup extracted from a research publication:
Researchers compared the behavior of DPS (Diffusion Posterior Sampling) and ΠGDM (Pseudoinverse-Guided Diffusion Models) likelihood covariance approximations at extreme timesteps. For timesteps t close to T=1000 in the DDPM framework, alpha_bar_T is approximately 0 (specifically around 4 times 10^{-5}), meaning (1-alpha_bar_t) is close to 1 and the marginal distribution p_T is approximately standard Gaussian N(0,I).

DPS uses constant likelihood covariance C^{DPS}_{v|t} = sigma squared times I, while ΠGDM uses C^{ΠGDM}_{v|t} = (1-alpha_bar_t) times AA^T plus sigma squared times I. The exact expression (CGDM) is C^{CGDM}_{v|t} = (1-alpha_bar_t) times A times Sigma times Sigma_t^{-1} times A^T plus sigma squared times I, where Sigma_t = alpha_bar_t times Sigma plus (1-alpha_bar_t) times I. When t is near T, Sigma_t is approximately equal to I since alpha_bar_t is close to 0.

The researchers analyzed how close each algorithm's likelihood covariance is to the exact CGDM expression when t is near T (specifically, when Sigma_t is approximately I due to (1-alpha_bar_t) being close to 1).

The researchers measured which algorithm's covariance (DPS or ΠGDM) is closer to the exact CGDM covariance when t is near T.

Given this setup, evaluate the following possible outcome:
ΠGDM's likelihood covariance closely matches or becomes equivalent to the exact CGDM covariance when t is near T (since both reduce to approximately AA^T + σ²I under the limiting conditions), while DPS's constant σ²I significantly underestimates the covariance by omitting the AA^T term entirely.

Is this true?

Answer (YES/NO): NO